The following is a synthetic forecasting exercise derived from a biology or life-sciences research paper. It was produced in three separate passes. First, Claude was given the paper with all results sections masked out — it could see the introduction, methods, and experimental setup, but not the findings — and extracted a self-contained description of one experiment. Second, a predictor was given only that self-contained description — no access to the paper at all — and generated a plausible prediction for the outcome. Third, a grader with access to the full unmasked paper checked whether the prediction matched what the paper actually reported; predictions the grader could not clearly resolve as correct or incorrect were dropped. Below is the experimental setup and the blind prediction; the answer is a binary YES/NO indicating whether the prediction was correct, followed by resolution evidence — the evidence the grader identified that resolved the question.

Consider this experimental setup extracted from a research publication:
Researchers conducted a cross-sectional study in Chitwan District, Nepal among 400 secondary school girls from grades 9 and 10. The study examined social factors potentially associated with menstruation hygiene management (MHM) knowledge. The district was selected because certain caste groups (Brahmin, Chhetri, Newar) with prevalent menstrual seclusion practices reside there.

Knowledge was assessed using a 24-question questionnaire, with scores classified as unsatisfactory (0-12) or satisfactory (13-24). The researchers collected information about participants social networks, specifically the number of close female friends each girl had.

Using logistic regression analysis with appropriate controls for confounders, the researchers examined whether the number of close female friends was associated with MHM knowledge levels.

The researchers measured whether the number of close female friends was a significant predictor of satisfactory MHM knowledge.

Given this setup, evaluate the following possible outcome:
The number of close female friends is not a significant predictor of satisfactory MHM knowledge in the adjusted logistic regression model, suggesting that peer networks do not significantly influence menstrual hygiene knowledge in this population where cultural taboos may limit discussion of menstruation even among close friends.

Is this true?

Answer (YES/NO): NO